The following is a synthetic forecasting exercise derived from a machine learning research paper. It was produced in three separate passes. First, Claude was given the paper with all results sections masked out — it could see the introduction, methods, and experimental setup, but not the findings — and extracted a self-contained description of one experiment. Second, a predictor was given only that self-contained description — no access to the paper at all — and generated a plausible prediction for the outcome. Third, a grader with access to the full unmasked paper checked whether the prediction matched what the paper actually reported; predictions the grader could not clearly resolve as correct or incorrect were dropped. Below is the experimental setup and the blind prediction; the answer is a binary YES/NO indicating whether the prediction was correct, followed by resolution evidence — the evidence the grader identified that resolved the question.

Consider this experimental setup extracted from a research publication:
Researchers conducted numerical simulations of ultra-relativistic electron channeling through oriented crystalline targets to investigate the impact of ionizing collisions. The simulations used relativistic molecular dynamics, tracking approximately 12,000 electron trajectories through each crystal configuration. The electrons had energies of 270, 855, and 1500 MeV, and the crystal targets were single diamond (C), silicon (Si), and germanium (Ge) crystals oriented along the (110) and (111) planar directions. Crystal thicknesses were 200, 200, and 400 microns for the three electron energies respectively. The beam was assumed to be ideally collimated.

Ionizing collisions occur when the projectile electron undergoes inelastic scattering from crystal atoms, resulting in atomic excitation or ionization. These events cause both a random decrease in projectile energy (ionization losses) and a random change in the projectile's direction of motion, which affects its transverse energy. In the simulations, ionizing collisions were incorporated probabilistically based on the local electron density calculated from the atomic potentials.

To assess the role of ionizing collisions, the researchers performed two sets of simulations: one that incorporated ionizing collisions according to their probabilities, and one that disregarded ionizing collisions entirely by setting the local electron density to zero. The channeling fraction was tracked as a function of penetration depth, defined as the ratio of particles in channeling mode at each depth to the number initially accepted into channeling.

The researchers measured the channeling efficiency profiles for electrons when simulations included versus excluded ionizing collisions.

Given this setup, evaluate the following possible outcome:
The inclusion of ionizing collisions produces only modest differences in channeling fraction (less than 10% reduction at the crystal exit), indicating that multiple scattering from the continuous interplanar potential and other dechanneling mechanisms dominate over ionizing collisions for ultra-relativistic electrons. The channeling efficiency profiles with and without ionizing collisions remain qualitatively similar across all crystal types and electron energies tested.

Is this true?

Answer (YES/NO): YES